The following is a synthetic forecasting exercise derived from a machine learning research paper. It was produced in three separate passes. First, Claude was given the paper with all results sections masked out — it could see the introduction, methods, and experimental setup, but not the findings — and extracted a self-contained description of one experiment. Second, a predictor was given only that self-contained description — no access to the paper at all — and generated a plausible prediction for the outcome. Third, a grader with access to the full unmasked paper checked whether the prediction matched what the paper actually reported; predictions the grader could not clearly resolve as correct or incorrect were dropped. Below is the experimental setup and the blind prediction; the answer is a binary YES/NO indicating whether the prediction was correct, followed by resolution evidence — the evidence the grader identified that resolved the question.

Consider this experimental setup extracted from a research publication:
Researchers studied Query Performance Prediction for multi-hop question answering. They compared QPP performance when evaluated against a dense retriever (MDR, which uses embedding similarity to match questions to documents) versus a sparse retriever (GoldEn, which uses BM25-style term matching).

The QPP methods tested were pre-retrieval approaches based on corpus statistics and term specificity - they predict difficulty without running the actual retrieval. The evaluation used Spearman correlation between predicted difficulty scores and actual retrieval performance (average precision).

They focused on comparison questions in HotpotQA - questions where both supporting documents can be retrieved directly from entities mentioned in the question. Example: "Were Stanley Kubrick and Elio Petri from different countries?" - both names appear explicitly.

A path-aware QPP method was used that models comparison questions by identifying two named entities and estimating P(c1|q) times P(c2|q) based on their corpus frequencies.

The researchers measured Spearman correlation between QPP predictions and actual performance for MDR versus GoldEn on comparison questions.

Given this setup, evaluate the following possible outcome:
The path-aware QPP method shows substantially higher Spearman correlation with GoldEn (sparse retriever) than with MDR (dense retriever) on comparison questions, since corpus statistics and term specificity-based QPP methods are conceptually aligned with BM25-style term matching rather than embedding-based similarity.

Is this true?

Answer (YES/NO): YES